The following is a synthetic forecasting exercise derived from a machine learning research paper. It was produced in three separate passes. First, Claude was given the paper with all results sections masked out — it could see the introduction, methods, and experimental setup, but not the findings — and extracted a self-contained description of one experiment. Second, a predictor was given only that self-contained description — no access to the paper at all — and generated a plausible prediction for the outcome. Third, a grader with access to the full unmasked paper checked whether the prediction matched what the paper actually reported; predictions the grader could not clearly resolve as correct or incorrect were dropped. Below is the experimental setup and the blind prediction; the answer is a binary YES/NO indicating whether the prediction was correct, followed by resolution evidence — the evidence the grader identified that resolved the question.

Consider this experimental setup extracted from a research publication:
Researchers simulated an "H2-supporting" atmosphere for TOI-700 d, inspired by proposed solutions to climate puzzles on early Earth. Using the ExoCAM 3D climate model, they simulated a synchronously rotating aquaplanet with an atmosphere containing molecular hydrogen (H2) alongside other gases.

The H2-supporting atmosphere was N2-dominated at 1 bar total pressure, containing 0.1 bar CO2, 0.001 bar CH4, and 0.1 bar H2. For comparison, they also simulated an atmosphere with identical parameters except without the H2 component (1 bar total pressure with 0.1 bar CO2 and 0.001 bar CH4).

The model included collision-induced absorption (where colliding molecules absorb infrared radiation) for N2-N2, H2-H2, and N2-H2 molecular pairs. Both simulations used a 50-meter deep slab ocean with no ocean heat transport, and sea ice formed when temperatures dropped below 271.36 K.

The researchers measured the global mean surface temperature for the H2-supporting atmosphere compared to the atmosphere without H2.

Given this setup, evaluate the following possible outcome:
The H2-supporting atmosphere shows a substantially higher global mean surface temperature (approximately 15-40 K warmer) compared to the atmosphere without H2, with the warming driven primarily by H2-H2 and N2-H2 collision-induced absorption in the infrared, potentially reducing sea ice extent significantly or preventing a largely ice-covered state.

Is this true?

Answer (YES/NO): NO